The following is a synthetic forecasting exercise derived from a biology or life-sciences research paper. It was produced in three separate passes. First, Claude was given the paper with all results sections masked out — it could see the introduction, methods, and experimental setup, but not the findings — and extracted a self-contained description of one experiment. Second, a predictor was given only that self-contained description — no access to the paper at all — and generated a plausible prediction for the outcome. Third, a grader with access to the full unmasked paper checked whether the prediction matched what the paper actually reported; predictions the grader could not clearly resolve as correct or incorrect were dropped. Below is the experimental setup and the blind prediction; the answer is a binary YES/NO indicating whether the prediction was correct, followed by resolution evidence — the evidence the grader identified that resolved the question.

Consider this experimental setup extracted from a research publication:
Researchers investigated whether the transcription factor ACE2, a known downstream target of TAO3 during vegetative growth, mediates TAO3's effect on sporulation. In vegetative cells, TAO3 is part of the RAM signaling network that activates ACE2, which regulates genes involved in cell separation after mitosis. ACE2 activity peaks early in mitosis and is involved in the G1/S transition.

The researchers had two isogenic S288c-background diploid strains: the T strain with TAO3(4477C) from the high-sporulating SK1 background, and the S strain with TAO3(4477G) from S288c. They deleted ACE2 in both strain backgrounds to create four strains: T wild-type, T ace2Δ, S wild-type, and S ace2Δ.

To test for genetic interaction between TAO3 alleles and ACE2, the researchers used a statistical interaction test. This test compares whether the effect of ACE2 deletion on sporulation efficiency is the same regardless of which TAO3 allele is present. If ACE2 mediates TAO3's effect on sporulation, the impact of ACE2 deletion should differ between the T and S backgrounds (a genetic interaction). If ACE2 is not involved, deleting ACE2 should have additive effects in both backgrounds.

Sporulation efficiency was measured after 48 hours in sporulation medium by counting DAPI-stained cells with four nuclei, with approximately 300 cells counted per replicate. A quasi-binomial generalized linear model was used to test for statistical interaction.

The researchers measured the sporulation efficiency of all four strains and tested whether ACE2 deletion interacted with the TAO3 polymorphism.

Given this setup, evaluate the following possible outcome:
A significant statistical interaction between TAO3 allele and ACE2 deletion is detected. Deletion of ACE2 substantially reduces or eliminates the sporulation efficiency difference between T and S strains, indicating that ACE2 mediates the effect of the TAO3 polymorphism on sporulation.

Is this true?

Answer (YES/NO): NO